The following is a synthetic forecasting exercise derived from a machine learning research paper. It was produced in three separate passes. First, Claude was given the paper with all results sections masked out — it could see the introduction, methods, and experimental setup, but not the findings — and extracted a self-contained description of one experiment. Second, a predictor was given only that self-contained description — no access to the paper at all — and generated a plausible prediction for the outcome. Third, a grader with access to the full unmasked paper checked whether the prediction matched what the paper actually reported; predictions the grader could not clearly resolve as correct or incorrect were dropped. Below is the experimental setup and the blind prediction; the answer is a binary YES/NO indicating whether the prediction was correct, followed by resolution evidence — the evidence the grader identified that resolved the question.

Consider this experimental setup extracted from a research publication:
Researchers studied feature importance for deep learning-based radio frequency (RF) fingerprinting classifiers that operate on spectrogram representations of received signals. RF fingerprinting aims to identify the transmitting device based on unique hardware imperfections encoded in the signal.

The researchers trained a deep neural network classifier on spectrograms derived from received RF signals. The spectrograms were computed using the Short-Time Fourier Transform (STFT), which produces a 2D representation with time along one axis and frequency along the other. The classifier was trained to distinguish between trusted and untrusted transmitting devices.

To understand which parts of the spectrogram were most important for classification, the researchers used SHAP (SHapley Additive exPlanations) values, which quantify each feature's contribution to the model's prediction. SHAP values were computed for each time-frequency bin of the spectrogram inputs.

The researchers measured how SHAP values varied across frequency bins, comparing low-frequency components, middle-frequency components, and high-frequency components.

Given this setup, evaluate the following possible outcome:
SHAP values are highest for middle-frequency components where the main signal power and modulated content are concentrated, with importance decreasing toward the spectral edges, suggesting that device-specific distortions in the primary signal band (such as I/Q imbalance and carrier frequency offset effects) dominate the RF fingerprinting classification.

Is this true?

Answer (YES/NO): YES